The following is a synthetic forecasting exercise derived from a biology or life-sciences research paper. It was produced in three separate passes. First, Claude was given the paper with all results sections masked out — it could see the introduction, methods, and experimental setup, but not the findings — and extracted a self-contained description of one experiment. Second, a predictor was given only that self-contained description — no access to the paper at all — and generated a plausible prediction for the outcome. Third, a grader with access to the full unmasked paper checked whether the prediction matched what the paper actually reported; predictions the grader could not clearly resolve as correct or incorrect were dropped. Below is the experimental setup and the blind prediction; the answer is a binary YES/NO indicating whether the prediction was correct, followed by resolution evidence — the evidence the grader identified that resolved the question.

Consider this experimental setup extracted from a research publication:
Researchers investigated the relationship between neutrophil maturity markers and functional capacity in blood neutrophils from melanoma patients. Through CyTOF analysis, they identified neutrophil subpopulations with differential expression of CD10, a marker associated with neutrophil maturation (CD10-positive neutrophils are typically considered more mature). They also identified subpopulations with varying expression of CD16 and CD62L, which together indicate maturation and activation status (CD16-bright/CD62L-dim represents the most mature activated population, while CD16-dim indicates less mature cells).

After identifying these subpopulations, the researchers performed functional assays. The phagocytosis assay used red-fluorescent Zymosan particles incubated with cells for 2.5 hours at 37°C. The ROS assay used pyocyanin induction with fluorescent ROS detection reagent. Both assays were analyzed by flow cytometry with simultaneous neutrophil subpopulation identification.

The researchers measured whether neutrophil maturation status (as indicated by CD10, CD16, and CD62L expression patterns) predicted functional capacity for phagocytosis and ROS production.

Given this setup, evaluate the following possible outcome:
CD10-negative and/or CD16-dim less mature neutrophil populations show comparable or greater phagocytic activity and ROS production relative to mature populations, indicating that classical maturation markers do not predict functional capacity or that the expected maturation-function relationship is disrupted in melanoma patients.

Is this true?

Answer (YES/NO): NO